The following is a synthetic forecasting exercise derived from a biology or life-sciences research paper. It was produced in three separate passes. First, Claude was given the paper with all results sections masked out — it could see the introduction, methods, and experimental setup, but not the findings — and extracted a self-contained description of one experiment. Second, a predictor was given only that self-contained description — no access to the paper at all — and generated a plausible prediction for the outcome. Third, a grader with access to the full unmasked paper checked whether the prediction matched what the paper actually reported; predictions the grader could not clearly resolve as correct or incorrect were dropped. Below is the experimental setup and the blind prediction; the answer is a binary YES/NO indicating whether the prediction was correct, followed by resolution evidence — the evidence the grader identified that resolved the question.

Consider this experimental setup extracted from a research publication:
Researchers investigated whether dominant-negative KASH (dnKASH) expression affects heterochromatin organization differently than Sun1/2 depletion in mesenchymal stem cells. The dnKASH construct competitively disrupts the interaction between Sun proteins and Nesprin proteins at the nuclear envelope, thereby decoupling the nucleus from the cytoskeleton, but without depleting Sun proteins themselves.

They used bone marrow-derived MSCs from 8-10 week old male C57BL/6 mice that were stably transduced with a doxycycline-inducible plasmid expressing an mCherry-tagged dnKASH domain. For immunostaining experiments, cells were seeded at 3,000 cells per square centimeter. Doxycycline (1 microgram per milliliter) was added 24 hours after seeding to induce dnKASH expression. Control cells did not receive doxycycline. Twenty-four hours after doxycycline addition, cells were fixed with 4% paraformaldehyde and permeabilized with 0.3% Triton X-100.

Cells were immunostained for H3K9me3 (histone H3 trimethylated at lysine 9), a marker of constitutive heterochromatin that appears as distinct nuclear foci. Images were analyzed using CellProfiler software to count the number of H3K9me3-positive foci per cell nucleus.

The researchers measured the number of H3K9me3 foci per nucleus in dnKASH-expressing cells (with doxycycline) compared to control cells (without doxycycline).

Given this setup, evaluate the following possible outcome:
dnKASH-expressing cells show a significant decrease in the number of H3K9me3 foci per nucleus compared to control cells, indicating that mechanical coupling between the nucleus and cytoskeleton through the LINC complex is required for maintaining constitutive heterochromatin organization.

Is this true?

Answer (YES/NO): NO